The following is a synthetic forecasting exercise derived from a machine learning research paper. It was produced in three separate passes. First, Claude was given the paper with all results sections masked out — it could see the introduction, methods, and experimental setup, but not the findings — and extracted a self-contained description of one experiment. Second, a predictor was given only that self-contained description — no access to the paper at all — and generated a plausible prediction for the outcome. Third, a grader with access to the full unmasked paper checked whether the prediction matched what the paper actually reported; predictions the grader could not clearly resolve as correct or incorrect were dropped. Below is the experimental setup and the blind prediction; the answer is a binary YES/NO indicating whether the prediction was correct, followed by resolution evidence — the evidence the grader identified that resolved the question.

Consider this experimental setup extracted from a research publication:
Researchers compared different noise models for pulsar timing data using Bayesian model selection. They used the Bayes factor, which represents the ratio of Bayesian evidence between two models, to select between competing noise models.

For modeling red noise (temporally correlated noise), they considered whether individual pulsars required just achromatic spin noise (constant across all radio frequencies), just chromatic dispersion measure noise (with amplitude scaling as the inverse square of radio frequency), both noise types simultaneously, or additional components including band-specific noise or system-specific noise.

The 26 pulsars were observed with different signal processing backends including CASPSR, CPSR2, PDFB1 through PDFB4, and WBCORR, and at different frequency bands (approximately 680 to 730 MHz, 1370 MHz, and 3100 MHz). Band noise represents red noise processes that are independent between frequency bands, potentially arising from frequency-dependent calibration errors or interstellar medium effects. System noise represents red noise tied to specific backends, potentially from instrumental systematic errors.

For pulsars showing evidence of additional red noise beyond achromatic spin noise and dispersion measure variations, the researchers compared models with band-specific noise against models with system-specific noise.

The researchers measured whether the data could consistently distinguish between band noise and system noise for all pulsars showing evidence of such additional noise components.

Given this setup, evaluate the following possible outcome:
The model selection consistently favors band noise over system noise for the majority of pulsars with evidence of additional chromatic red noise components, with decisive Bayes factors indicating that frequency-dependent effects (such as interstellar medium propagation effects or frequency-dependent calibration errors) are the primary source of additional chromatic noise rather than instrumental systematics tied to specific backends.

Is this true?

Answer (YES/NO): NO